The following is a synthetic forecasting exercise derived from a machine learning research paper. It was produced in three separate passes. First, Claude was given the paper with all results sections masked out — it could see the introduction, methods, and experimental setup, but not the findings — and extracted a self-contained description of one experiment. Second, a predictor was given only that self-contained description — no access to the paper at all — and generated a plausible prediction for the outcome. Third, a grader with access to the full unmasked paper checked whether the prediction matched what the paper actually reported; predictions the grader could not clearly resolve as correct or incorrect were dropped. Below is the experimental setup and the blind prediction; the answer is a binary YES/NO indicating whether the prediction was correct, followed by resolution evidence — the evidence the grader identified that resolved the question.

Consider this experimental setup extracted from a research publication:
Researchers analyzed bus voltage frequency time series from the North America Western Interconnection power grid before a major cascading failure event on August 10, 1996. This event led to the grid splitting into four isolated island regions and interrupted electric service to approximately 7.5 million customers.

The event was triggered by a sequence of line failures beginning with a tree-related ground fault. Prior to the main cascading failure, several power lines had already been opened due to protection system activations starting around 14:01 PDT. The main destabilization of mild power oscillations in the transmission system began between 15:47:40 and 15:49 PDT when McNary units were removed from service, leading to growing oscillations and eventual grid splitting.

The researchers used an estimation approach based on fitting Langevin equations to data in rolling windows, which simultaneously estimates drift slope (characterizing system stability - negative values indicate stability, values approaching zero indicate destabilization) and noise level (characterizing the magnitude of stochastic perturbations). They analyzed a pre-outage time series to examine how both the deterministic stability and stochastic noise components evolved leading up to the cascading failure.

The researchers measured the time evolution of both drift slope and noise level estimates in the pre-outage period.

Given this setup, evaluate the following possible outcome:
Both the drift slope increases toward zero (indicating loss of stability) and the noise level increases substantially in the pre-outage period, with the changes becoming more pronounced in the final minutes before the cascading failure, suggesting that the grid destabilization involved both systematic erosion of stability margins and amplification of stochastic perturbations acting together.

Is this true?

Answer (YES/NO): NO